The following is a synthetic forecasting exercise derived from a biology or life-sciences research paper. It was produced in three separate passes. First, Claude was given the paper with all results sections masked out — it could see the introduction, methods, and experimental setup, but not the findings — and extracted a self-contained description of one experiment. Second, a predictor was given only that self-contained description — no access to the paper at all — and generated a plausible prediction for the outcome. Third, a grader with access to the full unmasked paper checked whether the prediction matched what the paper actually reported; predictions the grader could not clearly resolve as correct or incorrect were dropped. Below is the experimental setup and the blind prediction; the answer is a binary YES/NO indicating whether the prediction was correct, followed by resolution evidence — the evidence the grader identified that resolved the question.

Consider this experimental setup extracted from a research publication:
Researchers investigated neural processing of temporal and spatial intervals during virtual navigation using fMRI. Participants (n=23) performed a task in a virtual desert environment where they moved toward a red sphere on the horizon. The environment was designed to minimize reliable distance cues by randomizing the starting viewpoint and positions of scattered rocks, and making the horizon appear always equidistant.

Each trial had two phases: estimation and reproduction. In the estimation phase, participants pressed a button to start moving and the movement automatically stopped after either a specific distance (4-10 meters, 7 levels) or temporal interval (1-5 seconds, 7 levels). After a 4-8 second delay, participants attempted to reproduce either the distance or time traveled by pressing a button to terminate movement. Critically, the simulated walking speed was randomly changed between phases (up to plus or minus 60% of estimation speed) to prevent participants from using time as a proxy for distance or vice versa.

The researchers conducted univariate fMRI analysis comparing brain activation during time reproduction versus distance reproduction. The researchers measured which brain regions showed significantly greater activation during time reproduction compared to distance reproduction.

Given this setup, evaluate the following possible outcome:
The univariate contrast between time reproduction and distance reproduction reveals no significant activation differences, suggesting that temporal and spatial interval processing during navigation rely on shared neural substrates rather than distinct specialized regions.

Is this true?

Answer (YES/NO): NO